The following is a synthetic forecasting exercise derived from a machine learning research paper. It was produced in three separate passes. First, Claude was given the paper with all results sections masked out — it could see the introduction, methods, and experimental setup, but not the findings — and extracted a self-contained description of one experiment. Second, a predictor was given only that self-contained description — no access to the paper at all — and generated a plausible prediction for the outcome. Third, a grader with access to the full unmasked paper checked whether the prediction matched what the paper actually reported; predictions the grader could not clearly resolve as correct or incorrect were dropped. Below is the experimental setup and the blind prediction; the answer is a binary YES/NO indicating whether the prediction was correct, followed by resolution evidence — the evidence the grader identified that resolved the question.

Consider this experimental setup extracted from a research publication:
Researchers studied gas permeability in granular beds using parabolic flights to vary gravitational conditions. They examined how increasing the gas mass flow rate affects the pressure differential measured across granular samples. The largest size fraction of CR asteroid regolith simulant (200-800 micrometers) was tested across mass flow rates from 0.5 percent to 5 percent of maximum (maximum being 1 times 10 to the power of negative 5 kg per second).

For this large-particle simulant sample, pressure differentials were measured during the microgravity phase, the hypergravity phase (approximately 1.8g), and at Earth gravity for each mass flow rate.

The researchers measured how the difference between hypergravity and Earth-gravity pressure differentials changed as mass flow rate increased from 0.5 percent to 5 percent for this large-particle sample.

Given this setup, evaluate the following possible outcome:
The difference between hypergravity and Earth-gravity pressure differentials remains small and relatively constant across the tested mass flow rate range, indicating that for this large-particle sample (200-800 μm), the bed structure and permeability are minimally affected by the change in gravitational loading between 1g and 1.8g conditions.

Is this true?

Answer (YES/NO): YES